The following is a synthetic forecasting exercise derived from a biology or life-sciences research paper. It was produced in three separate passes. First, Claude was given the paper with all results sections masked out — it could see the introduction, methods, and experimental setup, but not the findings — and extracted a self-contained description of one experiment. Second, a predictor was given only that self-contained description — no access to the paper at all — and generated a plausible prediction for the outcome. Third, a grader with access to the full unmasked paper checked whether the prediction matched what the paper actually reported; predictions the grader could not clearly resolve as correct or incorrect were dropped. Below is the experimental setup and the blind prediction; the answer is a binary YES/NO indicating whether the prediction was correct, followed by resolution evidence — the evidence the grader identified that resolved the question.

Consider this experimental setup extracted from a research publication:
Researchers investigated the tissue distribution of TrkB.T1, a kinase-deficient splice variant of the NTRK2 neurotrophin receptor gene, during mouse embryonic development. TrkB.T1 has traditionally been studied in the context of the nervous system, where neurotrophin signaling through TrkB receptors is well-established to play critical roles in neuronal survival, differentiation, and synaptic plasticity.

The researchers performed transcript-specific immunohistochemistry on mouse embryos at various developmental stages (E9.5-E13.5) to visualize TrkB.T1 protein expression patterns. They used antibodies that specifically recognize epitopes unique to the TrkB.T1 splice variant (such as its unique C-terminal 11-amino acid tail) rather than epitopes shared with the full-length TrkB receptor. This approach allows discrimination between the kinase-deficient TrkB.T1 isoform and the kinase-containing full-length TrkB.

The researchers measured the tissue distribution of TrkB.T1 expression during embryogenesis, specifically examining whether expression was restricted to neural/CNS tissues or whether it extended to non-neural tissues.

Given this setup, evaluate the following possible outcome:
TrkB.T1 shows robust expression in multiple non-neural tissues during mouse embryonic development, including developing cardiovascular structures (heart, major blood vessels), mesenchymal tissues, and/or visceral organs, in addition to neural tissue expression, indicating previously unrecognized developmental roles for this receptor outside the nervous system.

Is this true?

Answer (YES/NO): YES